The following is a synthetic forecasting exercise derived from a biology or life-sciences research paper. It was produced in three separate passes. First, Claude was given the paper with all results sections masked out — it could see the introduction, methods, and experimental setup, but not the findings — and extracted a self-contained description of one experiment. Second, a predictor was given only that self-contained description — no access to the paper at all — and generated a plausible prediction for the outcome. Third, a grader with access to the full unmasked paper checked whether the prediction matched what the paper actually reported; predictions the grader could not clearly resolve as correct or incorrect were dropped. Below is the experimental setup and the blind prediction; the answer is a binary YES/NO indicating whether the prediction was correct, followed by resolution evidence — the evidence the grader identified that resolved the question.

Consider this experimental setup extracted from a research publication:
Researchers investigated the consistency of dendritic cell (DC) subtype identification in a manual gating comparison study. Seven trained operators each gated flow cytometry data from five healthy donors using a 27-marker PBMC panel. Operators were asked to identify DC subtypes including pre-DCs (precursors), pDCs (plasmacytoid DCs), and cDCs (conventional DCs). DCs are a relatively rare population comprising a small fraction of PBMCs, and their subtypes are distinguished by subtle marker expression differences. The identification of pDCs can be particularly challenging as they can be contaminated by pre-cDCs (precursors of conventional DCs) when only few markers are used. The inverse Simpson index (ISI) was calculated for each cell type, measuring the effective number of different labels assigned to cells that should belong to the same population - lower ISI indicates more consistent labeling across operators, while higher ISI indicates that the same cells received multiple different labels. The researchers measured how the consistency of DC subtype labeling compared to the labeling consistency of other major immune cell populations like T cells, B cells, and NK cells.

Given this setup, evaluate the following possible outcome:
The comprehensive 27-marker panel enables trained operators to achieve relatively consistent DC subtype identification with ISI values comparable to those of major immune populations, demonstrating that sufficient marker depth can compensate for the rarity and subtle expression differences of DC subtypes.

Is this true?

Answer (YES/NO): NO